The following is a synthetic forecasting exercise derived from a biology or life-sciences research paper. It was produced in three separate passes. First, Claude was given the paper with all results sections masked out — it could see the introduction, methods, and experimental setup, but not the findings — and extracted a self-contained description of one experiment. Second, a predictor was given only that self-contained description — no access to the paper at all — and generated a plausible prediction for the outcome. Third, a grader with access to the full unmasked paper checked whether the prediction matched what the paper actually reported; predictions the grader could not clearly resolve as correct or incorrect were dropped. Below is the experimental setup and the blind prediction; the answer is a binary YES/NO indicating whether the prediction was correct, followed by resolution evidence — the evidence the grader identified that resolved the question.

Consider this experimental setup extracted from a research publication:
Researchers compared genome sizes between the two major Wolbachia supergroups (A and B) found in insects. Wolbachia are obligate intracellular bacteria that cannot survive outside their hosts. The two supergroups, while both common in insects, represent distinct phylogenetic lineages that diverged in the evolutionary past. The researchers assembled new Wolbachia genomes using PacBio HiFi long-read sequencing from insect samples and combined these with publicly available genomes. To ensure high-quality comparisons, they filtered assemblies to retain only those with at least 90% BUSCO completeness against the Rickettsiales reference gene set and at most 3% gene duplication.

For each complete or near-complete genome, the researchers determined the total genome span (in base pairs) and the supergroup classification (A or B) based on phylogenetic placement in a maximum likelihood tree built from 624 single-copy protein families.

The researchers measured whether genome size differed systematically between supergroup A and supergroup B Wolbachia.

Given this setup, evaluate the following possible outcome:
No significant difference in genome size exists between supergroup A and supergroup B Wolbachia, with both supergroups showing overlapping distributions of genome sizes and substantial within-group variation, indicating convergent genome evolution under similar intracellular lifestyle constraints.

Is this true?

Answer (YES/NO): NO